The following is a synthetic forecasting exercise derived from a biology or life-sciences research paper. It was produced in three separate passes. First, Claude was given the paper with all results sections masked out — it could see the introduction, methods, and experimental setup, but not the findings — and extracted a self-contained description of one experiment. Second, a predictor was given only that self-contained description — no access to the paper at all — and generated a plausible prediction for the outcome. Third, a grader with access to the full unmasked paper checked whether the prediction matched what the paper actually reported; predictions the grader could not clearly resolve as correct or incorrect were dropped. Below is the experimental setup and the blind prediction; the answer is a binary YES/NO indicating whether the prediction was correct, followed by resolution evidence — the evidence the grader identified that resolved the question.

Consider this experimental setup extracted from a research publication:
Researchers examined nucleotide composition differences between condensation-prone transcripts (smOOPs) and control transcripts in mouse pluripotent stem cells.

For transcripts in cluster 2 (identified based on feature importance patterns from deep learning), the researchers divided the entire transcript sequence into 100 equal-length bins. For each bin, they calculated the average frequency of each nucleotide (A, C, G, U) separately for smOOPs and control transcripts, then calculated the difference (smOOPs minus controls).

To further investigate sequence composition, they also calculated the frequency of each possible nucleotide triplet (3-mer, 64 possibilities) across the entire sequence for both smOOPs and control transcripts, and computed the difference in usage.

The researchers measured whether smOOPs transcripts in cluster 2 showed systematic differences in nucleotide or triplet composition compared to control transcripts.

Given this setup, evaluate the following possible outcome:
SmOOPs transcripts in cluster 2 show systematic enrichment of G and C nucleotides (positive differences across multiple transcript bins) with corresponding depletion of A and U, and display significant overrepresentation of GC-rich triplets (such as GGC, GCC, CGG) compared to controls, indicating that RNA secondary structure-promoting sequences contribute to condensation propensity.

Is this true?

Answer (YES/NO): NO